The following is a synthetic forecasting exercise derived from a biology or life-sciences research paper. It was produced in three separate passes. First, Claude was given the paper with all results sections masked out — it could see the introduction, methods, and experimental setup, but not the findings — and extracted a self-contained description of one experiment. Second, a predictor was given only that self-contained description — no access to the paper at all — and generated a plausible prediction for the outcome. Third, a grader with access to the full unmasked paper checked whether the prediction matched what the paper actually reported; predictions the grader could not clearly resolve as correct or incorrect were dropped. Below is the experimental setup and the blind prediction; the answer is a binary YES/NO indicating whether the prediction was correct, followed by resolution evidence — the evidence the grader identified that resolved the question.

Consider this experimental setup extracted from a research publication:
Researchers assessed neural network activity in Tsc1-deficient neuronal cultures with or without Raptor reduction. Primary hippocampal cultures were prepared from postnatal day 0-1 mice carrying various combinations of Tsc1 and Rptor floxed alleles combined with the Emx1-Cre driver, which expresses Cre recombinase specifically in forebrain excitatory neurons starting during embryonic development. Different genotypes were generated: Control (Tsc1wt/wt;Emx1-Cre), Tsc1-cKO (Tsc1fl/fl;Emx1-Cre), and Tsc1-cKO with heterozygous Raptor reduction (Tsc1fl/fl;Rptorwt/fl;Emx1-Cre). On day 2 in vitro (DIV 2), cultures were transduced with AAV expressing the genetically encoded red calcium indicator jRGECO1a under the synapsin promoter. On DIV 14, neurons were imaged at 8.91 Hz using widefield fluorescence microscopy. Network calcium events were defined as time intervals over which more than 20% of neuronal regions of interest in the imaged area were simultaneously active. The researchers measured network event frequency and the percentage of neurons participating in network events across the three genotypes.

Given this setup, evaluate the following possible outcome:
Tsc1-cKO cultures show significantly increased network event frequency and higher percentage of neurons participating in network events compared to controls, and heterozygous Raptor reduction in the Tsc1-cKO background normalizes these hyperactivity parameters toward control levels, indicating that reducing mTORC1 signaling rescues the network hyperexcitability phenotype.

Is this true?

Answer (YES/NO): NO